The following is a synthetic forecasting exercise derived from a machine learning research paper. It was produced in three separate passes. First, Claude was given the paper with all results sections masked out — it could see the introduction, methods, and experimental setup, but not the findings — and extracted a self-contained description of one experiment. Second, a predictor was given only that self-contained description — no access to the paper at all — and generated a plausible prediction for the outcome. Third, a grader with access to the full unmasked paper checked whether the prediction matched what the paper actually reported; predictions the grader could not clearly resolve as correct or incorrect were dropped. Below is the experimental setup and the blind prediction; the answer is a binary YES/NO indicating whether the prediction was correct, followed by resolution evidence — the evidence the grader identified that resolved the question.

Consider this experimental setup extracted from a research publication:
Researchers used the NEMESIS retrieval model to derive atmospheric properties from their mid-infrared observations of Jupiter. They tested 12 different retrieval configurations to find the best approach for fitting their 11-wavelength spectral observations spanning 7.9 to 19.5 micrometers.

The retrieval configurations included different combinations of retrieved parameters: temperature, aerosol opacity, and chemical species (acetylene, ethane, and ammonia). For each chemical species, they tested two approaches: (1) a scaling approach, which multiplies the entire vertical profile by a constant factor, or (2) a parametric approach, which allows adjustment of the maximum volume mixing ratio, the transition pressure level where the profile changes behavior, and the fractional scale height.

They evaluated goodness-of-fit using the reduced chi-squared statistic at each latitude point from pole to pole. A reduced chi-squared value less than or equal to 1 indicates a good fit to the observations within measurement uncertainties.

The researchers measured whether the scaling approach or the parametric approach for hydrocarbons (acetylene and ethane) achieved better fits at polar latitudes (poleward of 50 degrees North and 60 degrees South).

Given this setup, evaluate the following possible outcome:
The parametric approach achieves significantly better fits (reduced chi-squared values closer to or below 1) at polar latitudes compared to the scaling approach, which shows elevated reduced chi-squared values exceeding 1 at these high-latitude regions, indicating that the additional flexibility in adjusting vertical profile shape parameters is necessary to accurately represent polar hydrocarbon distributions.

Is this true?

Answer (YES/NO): YES